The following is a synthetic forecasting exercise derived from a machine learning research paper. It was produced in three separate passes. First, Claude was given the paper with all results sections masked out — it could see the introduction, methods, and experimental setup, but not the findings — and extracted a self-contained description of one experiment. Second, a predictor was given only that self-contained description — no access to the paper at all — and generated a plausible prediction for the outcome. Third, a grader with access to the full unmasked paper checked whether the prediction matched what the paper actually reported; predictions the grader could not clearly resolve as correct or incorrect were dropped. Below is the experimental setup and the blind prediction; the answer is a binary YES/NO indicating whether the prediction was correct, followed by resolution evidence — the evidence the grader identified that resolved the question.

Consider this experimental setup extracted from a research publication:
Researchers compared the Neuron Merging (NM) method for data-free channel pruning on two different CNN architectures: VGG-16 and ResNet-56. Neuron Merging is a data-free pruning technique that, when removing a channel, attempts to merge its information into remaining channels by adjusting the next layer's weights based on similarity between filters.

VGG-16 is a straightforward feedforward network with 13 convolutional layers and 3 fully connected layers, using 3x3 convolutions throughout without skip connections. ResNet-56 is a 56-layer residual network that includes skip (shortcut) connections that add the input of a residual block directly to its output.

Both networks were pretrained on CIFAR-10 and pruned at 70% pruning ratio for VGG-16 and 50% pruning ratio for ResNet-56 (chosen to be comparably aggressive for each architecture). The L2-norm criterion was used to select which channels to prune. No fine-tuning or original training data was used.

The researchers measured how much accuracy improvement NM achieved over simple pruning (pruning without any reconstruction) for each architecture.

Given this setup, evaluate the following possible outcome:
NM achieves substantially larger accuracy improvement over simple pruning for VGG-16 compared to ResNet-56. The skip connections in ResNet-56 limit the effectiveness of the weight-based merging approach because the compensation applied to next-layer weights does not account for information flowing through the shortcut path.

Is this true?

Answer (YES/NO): NO